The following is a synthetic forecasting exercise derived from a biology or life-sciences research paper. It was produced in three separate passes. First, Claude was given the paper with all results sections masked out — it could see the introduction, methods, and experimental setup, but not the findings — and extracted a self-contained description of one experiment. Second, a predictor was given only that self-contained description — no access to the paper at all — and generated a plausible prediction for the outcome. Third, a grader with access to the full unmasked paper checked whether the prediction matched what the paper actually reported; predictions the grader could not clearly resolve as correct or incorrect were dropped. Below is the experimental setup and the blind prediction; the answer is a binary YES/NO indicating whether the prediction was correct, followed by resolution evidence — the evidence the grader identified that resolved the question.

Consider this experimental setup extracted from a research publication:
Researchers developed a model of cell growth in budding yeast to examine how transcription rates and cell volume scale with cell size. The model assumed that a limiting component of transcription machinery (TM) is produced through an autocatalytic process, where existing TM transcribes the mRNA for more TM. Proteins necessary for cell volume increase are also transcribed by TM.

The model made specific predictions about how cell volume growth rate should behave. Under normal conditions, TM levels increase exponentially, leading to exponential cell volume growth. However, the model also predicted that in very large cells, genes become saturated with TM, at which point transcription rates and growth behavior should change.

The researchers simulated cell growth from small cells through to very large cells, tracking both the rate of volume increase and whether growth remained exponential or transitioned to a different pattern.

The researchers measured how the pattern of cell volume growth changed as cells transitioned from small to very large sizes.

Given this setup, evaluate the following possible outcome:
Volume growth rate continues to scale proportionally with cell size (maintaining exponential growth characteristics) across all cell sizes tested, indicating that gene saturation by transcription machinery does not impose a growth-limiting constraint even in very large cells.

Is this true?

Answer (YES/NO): NO